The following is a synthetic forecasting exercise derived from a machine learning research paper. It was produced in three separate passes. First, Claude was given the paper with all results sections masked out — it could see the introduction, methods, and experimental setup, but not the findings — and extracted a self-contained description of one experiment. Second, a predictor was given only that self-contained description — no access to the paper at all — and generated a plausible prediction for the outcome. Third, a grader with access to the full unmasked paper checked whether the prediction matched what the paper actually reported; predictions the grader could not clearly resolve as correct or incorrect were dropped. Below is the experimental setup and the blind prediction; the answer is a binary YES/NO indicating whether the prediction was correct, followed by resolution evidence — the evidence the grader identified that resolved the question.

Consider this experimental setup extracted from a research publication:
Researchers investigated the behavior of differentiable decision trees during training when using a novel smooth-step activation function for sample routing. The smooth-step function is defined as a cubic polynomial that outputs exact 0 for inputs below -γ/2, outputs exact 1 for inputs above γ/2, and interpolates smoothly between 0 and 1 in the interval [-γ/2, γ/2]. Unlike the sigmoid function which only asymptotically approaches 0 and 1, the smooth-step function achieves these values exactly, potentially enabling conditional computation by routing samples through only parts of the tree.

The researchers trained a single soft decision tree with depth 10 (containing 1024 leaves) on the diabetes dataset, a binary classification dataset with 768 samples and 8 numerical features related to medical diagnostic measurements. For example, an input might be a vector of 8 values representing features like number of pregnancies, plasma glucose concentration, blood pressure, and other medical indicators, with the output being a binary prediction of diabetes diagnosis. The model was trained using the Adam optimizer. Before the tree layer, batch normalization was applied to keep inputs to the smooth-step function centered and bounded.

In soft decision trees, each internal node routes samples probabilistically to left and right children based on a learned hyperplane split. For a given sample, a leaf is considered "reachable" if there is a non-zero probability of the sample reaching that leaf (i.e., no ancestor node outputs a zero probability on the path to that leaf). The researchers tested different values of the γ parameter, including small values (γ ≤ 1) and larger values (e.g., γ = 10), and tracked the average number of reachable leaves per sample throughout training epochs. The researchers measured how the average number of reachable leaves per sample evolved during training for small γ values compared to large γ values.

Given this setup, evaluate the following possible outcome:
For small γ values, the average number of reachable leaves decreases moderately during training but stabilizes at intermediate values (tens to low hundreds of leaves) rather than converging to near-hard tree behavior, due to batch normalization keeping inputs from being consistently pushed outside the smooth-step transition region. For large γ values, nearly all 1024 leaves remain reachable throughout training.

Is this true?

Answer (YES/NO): NO